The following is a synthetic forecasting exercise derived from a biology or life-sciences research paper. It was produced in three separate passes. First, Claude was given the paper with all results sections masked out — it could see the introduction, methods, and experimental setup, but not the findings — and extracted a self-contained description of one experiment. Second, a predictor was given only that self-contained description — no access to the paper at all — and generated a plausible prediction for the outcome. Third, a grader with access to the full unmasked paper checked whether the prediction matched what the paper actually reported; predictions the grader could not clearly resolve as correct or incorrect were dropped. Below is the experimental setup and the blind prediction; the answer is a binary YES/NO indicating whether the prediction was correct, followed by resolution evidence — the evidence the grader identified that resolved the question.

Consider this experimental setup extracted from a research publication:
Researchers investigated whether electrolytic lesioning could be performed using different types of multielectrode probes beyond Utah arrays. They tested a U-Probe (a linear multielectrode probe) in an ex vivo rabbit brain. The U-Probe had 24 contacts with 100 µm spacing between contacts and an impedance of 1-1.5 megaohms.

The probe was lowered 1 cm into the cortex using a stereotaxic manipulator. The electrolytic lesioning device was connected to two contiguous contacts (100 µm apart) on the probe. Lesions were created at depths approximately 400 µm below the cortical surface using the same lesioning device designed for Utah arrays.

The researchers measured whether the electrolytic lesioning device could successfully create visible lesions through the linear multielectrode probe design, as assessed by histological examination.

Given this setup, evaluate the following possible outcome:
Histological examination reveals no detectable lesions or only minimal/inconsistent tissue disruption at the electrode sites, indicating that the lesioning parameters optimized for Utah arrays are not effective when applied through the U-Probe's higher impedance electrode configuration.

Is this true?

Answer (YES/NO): NO